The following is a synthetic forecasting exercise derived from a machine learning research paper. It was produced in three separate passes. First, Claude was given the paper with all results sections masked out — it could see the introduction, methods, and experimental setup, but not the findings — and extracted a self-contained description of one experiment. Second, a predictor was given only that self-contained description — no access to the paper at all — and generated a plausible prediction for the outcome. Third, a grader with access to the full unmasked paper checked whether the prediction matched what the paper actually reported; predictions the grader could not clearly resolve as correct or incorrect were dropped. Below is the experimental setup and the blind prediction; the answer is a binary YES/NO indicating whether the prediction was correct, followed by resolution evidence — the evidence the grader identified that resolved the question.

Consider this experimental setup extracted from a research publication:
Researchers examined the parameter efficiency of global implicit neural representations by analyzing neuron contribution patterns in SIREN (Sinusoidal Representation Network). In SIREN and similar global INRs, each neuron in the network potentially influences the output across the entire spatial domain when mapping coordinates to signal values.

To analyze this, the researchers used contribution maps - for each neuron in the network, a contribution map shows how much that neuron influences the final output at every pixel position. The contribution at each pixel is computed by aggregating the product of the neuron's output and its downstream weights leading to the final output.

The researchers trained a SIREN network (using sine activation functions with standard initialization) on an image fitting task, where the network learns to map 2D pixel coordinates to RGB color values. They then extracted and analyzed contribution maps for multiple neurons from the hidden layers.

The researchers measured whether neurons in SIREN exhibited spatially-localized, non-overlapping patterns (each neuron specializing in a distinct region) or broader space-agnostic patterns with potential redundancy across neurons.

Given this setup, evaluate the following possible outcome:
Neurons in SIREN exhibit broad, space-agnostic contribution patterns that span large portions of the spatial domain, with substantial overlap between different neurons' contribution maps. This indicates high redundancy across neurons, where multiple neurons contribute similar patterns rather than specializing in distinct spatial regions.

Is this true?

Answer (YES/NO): YES